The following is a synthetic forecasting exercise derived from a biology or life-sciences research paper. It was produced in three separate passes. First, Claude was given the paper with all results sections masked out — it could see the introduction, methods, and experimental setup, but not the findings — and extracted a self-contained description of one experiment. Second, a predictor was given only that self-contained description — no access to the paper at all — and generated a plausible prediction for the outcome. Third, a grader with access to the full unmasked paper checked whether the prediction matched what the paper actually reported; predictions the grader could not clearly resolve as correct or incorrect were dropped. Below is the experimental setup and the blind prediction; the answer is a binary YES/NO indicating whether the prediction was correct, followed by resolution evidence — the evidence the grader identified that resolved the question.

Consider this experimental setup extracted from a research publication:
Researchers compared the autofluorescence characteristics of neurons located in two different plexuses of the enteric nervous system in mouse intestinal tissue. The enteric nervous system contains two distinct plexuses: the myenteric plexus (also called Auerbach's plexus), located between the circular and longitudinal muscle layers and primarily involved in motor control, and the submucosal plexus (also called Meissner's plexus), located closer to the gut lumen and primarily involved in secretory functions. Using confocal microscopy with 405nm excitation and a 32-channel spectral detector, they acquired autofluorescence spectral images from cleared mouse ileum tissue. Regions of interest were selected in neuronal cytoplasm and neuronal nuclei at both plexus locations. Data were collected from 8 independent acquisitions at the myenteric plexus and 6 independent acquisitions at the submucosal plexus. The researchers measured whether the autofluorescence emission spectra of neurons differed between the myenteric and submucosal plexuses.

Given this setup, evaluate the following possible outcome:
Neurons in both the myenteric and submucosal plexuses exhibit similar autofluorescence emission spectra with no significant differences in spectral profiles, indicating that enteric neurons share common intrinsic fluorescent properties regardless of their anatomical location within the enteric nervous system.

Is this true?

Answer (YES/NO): YES